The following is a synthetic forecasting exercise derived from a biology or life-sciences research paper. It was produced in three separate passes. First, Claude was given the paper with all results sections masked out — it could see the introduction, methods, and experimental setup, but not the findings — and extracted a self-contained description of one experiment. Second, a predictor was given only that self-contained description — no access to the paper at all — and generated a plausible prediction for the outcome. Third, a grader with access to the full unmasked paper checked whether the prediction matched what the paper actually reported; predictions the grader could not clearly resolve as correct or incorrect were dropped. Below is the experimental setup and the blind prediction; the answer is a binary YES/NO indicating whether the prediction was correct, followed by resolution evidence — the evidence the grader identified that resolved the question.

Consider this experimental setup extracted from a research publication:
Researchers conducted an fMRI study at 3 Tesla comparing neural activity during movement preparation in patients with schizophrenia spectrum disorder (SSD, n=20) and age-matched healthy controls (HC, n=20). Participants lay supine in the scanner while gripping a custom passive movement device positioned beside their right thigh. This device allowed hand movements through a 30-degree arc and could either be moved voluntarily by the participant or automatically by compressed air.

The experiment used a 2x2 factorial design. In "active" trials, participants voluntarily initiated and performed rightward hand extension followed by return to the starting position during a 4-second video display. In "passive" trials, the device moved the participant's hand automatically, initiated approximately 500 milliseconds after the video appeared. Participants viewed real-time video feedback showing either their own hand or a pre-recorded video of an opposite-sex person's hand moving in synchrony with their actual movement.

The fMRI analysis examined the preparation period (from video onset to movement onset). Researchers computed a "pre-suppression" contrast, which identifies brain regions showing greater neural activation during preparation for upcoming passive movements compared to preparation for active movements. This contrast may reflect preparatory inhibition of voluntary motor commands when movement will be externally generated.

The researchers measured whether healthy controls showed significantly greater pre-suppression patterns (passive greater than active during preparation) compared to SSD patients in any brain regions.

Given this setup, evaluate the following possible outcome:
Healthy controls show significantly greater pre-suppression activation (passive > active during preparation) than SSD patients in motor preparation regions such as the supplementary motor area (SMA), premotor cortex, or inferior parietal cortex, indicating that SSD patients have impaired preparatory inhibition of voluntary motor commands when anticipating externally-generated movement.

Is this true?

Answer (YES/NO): YES